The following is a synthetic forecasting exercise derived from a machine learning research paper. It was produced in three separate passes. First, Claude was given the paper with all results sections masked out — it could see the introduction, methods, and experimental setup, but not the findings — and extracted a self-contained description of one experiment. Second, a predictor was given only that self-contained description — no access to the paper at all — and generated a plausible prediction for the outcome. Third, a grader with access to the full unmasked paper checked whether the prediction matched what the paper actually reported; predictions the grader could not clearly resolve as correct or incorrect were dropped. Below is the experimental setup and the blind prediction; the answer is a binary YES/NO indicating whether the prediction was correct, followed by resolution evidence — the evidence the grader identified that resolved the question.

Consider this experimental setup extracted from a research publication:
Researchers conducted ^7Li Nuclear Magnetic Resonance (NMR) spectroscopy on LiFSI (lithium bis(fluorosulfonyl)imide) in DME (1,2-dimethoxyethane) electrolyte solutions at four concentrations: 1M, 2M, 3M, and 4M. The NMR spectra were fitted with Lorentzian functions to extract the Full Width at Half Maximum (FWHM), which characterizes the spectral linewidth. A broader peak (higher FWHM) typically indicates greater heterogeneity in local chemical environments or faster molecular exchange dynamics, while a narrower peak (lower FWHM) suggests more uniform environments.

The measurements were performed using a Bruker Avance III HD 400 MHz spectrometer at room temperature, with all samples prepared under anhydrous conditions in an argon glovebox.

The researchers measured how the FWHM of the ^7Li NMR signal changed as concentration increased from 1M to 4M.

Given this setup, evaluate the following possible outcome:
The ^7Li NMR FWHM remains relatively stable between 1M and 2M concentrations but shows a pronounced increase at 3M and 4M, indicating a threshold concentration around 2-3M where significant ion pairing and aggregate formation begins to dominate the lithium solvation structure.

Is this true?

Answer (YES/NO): NO